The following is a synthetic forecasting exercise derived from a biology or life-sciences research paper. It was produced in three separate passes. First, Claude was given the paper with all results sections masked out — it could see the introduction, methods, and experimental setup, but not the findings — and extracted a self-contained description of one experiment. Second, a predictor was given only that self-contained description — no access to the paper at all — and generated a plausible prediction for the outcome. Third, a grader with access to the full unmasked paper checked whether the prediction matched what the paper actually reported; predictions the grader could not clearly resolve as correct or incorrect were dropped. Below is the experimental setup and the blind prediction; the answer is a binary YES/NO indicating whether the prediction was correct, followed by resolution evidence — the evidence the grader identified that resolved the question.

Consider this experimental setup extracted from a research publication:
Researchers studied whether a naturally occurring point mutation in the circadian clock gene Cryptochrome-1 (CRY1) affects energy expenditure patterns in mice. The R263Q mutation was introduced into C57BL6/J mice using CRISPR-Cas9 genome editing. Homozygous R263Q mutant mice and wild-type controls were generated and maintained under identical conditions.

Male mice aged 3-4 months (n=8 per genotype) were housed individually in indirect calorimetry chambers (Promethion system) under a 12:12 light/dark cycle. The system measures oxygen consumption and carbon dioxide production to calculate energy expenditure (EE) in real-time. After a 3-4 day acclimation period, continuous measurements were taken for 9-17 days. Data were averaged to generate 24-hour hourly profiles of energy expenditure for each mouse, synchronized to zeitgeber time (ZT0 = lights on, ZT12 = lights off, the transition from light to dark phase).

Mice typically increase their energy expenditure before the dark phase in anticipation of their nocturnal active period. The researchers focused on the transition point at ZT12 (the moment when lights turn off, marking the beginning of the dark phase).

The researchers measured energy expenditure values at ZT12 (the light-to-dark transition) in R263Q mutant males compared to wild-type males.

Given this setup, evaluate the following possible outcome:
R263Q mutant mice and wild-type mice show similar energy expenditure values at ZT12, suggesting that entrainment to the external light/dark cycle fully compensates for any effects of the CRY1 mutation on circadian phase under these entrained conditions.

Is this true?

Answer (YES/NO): NO